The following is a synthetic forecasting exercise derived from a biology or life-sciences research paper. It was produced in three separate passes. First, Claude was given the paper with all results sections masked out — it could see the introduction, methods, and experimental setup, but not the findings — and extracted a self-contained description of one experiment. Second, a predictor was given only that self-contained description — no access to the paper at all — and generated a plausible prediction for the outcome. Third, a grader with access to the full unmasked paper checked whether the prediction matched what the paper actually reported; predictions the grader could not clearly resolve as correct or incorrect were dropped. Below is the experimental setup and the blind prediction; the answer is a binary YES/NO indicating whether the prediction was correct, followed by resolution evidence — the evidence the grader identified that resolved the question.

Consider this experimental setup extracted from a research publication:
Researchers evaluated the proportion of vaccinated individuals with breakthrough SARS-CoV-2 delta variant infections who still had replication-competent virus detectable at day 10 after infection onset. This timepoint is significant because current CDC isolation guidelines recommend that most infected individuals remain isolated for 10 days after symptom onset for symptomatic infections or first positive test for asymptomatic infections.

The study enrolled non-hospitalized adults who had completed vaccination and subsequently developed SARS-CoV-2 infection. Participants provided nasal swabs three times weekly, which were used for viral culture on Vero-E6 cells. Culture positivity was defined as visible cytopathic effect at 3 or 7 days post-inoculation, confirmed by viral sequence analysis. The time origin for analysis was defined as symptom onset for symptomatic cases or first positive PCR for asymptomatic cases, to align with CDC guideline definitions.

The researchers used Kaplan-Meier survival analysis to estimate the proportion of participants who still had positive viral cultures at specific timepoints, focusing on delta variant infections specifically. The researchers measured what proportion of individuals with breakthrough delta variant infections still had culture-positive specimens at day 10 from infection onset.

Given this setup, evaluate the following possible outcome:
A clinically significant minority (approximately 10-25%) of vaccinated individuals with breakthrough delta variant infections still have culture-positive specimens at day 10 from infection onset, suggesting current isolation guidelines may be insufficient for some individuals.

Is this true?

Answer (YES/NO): NO